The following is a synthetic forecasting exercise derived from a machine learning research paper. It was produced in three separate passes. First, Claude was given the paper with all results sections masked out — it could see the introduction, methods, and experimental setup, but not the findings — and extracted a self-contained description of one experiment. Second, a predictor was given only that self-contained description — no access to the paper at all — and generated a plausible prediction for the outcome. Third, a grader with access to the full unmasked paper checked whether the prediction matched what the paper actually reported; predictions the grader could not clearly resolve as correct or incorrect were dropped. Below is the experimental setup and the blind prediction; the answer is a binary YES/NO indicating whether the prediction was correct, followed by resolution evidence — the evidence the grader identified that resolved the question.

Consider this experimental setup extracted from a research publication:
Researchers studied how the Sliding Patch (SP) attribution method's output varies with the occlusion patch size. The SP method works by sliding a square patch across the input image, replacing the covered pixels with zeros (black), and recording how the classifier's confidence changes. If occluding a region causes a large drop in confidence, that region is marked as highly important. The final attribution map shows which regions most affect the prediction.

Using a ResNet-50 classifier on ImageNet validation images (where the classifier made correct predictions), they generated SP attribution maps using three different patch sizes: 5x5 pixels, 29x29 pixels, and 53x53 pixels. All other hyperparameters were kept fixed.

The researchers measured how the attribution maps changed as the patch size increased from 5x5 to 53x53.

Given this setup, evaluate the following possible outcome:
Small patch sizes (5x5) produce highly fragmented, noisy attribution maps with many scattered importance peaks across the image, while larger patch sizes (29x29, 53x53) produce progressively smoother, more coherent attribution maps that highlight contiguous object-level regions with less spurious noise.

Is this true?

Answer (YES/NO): NO